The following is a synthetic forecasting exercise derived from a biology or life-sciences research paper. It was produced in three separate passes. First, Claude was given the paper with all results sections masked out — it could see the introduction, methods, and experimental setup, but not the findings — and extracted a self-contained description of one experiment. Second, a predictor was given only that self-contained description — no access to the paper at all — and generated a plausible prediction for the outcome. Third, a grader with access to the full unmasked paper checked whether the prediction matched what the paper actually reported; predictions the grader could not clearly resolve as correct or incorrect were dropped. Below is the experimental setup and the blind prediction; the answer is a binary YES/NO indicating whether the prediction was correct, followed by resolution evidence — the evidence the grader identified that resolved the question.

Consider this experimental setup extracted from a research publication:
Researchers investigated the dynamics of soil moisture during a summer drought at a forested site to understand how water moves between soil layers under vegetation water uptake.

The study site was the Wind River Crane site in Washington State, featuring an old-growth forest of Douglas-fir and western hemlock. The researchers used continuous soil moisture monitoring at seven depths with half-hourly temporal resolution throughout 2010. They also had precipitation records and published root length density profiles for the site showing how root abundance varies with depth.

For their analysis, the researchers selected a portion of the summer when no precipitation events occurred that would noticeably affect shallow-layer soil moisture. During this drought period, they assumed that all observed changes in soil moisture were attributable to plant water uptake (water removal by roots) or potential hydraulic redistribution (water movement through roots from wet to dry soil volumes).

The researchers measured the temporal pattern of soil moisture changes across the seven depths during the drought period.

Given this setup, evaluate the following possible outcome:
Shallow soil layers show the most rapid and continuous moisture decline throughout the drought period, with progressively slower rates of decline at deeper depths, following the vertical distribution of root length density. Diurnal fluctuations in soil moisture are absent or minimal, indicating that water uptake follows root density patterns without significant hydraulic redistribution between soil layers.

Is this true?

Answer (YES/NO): NO